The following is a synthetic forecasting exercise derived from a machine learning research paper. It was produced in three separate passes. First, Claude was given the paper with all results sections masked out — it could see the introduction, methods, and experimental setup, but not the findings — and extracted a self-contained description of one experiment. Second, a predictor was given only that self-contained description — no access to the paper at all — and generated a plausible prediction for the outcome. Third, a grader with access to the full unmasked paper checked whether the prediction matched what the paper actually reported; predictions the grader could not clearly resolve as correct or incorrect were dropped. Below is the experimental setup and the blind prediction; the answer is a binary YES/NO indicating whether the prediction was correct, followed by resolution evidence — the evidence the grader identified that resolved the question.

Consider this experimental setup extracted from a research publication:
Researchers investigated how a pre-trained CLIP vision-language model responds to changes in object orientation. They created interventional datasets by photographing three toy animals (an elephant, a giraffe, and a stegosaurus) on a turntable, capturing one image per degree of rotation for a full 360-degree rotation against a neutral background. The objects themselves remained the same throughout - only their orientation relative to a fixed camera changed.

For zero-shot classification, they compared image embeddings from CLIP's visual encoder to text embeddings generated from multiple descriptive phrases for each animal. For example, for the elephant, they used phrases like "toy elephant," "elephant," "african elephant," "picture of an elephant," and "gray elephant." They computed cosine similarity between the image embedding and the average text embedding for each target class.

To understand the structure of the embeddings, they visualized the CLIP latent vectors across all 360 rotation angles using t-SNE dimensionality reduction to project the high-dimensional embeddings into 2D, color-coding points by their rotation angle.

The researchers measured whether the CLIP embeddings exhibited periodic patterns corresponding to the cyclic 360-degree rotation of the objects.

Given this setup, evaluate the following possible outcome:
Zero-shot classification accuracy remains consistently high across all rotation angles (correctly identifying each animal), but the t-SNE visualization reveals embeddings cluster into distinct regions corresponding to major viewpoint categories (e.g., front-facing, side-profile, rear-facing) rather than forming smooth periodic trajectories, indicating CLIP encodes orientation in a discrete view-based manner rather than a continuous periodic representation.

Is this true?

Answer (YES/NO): NO